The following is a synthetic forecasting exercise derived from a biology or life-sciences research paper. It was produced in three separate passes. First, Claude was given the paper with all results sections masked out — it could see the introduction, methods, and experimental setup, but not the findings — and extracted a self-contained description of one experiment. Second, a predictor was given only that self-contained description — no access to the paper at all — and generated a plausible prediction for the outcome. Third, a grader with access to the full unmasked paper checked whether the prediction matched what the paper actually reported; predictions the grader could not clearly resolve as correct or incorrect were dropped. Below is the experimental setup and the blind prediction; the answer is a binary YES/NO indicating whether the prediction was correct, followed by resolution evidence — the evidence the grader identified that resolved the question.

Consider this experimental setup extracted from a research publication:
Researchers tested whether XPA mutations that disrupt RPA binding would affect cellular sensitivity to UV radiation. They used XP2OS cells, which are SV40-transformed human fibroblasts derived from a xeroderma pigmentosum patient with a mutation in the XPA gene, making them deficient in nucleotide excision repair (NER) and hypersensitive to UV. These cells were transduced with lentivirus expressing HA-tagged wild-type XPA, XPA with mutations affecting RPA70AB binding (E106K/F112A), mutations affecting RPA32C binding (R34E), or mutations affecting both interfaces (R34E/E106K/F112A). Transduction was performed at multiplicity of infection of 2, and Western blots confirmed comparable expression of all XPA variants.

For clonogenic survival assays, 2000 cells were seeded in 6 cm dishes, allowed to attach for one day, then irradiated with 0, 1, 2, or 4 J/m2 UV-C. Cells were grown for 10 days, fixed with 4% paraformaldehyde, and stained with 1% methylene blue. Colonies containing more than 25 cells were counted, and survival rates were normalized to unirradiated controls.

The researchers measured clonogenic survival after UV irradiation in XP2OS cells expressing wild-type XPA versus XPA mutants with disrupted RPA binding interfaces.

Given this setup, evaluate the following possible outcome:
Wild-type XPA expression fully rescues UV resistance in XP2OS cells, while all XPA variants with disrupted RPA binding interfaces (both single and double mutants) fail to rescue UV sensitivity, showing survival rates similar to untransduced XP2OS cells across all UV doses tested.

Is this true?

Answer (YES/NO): NO